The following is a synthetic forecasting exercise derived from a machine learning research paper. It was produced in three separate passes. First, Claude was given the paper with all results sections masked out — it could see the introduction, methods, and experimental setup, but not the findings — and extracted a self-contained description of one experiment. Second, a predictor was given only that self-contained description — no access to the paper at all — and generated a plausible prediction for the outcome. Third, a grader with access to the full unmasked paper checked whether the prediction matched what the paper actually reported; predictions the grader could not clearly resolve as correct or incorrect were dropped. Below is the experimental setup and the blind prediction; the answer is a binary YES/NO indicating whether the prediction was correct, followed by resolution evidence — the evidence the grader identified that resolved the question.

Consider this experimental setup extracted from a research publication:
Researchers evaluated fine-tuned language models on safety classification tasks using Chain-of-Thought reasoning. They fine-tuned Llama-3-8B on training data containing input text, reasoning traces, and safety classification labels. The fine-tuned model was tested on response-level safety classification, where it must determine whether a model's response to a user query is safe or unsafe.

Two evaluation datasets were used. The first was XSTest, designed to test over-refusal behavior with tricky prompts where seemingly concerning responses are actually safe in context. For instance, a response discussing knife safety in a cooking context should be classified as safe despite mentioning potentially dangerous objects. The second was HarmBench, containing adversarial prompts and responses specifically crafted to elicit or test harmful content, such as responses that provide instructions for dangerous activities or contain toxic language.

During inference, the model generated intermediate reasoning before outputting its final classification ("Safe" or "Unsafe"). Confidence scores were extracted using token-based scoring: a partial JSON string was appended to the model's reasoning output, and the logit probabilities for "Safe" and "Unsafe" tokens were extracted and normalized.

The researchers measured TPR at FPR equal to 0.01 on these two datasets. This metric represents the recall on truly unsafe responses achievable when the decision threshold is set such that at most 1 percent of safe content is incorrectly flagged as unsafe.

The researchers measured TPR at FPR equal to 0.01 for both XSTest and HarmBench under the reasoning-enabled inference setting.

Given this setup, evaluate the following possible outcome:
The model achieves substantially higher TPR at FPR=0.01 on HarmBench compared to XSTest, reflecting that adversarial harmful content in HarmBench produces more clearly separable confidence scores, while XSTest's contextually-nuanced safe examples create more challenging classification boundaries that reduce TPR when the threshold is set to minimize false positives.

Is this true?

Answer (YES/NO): NO